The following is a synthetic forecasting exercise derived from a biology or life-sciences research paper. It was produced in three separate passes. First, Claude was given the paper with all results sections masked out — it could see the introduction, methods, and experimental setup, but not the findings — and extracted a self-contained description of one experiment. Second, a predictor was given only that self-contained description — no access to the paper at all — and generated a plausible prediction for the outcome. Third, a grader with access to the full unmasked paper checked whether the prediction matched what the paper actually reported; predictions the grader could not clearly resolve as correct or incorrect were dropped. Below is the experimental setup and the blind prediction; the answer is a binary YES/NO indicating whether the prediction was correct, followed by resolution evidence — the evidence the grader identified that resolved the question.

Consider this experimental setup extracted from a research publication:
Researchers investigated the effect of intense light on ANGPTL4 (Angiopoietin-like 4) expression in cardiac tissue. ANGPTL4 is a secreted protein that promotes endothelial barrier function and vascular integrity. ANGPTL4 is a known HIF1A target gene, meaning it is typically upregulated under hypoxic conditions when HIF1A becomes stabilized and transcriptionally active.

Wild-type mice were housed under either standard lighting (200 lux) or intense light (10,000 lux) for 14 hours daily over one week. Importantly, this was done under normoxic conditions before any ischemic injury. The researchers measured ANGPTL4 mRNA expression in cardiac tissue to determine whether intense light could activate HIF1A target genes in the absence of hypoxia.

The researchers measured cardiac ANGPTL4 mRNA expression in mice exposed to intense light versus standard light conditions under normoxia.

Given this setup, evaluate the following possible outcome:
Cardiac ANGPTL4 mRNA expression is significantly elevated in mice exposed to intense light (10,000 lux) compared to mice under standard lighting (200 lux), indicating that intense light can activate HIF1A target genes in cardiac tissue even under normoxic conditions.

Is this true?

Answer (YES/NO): YES